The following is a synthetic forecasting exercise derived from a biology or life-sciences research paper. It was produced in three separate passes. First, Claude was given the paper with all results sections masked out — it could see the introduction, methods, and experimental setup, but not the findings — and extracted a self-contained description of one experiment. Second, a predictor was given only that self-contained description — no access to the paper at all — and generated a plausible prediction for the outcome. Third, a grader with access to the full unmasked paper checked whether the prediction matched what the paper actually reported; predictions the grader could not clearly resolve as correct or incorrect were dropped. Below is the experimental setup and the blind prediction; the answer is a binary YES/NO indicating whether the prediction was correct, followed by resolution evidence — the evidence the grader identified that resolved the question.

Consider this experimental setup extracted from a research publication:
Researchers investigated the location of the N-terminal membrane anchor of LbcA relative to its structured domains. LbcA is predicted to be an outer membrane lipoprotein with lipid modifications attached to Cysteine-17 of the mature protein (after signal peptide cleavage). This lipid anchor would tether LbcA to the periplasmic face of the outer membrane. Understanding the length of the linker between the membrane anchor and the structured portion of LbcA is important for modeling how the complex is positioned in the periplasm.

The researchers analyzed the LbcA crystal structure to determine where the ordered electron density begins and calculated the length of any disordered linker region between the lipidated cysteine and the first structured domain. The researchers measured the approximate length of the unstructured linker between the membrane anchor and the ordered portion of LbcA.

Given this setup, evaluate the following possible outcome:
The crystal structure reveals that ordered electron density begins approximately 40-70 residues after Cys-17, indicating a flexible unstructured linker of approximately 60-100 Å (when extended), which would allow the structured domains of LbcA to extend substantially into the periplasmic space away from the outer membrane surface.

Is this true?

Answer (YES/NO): NO